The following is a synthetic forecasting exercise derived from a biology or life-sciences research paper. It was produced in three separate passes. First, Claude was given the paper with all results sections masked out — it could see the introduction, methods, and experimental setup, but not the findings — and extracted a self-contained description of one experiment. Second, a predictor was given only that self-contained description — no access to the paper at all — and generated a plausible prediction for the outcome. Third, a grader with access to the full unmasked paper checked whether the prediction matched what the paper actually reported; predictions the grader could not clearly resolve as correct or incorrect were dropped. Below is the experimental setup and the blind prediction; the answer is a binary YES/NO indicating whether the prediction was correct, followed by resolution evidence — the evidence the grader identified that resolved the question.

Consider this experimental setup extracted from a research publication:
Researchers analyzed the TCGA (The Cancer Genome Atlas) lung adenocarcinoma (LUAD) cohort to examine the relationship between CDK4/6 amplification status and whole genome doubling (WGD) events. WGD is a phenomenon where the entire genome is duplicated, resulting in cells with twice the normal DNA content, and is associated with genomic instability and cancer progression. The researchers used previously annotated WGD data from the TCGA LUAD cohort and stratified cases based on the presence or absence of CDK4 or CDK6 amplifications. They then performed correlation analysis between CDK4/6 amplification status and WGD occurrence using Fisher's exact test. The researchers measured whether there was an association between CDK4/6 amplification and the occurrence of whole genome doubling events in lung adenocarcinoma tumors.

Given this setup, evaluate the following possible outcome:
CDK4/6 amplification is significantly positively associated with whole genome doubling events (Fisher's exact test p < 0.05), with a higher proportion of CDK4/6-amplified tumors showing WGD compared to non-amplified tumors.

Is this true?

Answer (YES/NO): YES